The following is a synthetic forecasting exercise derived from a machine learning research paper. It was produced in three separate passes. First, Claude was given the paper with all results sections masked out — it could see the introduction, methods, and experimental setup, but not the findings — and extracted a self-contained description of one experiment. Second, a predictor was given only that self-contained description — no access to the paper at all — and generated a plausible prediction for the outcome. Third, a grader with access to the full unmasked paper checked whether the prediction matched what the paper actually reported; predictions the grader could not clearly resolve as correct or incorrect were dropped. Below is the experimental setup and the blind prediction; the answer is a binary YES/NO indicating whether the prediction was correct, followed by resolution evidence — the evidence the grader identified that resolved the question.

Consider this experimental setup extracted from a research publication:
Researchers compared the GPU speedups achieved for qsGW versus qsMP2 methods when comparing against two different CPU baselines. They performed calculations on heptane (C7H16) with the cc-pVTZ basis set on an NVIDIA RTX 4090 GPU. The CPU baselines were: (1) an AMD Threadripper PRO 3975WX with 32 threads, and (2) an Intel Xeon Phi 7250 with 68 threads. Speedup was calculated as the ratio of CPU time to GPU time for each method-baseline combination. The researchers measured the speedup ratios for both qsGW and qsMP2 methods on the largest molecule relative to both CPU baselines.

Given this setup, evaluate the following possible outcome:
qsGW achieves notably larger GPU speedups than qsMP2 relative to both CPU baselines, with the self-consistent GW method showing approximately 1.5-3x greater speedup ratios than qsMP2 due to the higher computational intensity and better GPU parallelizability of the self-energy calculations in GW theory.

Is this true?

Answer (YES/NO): NO